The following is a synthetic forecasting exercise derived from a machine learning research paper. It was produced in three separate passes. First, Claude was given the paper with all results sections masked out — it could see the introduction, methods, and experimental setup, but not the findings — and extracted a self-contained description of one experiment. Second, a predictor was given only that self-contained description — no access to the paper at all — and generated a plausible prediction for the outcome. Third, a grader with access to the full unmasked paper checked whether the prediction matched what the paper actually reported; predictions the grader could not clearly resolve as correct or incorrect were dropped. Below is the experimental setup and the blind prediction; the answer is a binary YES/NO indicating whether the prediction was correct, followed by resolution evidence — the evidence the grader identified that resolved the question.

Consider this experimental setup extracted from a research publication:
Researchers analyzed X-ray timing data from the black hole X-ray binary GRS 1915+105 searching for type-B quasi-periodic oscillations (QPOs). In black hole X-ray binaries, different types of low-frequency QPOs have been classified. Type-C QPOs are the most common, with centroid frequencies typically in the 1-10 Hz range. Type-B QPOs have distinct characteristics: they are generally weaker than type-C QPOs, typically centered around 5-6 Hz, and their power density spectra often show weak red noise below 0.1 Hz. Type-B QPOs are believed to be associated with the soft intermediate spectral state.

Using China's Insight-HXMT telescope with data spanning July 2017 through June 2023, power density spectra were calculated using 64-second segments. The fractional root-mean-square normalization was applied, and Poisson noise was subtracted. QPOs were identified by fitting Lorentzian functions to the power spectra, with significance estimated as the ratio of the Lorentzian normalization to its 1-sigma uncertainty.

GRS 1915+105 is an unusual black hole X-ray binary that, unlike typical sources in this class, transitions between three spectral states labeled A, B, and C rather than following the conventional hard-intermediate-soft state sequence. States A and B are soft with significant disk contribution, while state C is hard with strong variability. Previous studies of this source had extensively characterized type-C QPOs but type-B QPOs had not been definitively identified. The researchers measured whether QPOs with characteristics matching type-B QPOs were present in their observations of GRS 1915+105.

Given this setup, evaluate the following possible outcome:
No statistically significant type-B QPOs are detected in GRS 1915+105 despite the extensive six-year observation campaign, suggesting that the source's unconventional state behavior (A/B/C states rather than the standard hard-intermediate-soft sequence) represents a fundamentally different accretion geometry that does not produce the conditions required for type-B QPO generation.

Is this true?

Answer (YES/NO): NO